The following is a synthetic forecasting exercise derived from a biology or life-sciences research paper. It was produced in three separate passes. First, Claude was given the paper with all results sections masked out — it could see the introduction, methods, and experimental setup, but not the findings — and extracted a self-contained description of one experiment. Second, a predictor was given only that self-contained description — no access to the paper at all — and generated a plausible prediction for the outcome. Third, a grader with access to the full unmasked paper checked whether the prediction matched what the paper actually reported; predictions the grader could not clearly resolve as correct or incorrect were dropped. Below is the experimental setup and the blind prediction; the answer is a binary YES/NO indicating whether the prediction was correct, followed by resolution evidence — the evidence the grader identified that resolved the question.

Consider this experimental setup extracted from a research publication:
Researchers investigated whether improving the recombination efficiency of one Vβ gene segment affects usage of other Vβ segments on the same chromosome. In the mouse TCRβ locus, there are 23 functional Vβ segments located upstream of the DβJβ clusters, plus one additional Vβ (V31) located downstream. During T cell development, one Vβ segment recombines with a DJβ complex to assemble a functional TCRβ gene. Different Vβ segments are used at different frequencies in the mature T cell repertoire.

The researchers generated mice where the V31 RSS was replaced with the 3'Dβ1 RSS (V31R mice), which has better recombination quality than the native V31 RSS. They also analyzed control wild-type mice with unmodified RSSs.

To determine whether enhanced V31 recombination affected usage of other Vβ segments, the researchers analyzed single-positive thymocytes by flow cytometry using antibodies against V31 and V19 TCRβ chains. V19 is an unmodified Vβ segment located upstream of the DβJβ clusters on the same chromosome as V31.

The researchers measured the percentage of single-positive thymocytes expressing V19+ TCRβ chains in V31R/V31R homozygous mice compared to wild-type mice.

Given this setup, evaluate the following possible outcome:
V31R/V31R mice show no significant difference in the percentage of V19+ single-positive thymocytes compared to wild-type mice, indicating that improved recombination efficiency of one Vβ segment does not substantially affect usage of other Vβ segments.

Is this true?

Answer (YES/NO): NO